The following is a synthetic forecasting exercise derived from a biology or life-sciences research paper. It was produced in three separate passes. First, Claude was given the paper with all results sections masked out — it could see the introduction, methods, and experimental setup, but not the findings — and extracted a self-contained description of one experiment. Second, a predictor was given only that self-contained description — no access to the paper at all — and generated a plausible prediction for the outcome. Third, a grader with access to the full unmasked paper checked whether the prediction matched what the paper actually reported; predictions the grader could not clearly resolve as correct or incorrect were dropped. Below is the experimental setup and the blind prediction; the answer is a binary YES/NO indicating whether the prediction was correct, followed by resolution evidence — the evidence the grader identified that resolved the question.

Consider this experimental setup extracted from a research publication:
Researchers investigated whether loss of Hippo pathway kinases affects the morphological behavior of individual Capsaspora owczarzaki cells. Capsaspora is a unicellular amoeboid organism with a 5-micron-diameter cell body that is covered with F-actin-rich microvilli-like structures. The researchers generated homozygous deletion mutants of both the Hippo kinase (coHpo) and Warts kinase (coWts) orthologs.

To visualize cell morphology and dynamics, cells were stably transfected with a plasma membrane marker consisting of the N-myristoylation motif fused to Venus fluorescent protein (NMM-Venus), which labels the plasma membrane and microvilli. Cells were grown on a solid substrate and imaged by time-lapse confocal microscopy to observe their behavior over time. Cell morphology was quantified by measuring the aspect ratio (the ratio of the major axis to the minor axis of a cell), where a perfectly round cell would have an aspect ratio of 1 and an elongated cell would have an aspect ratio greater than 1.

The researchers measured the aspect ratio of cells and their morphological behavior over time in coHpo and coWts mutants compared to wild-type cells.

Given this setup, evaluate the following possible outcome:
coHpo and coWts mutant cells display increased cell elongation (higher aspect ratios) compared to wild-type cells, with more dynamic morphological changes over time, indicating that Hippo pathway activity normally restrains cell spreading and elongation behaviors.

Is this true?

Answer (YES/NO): YES